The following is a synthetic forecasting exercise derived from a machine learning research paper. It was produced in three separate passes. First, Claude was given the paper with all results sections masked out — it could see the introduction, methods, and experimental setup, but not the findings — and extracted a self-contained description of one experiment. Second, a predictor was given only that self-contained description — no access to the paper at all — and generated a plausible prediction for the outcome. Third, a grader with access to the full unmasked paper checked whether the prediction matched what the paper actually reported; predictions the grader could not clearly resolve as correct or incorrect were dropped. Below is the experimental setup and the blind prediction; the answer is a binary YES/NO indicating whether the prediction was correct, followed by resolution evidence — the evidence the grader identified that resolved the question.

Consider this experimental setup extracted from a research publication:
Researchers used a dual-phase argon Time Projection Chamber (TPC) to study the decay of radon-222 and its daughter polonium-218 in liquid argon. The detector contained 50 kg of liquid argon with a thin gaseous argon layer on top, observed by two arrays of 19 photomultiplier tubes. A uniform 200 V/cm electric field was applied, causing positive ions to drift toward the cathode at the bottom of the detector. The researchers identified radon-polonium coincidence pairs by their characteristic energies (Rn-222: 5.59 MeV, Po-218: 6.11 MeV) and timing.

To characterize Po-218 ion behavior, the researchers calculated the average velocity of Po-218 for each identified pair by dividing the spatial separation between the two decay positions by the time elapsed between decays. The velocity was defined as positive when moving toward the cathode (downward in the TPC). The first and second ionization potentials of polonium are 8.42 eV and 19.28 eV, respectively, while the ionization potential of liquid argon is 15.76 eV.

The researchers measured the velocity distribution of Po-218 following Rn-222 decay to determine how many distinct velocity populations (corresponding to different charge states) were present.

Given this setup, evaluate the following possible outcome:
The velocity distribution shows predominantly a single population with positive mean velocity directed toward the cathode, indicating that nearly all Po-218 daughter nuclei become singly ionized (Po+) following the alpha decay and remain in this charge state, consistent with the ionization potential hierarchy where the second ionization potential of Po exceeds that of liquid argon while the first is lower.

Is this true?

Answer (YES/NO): NO